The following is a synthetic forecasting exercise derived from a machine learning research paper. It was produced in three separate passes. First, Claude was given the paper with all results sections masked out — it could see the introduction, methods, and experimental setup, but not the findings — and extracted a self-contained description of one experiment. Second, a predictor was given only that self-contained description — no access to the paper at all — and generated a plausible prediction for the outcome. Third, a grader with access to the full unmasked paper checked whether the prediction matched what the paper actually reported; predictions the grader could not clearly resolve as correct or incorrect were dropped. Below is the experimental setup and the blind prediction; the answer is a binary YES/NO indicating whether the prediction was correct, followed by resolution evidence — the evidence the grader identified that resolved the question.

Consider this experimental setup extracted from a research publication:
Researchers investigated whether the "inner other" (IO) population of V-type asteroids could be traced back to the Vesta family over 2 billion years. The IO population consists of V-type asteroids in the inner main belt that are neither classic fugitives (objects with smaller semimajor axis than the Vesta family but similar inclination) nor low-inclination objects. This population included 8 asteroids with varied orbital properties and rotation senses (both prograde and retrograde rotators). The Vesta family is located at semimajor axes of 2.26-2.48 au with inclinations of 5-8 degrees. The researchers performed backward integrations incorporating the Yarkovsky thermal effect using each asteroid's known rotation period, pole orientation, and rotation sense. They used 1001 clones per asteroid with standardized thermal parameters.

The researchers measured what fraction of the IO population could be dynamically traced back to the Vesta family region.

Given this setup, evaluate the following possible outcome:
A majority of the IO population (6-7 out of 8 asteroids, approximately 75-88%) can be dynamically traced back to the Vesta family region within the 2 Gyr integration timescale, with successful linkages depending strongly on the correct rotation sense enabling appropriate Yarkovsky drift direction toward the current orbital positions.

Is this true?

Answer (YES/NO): NO